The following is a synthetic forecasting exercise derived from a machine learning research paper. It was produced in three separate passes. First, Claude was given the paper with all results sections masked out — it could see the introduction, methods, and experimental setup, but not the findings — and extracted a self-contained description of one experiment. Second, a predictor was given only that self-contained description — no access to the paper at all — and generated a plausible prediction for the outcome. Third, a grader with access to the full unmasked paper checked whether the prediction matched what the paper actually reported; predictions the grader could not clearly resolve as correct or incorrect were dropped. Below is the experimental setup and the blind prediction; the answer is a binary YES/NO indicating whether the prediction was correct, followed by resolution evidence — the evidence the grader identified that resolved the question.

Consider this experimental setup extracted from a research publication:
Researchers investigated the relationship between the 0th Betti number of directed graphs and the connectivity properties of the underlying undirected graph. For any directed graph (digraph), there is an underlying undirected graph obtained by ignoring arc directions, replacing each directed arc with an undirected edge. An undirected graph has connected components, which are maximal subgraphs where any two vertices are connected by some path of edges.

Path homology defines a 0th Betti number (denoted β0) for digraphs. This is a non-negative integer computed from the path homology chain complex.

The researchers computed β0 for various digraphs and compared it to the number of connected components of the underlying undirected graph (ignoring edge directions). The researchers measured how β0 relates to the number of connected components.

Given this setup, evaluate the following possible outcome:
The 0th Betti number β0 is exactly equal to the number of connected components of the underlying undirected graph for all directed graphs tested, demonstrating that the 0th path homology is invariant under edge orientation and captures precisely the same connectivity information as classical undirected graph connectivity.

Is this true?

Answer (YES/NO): YES